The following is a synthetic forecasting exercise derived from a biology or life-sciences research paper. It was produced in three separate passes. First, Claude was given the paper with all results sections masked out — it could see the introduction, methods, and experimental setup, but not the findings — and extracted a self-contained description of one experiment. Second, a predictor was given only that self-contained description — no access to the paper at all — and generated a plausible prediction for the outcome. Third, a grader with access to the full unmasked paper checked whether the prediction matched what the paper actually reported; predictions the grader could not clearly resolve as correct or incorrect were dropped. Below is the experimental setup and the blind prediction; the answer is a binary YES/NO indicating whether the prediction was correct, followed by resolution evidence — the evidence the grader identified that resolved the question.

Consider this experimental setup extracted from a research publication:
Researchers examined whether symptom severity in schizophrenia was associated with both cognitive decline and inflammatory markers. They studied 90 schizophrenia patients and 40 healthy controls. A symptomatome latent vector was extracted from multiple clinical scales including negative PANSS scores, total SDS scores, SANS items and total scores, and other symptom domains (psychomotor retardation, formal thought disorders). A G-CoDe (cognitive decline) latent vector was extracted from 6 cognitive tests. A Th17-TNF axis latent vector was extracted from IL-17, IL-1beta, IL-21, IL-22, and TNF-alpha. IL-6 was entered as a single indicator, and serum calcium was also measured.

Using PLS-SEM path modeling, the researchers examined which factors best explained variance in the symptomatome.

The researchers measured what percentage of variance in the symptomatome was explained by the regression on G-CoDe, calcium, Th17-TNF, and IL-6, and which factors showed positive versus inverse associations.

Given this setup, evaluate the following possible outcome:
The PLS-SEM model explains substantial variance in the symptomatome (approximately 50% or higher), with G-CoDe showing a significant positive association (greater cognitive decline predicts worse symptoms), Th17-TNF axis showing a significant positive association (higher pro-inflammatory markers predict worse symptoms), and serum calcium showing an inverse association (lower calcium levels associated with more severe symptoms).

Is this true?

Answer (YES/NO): NO